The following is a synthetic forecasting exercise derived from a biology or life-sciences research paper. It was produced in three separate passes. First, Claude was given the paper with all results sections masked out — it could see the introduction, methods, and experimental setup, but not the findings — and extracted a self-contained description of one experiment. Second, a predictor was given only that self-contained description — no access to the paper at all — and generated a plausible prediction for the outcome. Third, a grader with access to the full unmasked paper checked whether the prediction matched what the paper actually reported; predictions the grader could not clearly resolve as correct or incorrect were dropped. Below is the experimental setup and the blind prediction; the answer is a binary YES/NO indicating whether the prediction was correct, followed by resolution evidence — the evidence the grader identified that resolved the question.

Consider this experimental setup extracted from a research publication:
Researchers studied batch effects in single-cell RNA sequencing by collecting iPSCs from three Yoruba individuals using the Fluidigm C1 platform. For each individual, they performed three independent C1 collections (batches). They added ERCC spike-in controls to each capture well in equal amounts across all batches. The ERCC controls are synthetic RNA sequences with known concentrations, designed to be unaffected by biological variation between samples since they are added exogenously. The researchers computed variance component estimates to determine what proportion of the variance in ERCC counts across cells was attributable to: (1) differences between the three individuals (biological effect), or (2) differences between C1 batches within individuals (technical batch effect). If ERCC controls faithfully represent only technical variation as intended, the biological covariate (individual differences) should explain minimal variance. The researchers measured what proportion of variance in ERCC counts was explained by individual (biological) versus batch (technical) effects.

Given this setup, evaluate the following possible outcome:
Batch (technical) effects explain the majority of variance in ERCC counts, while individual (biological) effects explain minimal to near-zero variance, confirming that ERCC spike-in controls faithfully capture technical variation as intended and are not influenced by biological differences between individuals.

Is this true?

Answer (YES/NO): NO